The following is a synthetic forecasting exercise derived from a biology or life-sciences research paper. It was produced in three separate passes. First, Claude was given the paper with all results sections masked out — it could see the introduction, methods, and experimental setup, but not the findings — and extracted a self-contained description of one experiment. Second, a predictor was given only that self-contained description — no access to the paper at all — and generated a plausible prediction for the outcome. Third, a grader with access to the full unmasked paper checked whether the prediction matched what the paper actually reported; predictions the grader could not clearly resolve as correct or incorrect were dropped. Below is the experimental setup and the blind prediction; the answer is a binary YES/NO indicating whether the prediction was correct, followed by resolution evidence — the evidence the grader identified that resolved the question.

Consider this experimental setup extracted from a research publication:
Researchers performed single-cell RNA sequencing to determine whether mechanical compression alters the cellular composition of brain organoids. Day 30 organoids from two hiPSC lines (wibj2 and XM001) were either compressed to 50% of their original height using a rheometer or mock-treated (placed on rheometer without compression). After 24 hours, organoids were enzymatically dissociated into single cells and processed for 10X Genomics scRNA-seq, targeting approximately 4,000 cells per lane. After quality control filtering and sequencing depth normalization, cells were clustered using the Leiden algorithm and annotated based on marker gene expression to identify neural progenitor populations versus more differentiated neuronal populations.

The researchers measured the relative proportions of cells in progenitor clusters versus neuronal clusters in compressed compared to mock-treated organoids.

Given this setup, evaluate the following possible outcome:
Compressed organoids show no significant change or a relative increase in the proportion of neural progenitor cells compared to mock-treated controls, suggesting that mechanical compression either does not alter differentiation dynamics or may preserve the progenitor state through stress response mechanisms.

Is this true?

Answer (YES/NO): YES